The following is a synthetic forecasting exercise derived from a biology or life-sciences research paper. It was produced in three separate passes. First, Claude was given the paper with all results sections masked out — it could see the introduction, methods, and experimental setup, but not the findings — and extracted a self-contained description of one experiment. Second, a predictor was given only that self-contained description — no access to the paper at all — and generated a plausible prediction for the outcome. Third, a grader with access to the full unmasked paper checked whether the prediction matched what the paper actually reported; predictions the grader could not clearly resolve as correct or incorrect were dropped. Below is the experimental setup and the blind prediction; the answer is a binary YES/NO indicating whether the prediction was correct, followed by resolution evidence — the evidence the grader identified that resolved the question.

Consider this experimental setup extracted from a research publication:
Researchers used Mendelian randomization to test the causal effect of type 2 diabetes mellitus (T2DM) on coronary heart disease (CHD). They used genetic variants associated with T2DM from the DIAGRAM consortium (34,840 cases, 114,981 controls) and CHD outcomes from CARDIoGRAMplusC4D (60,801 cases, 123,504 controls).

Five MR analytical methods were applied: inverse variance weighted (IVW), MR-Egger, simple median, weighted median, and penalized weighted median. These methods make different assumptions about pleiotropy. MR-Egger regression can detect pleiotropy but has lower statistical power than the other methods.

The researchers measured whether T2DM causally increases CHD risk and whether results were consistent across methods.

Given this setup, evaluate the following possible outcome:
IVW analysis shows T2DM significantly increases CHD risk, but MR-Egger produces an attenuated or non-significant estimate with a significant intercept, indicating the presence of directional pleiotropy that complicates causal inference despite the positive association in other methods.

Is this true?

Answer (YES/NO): NO